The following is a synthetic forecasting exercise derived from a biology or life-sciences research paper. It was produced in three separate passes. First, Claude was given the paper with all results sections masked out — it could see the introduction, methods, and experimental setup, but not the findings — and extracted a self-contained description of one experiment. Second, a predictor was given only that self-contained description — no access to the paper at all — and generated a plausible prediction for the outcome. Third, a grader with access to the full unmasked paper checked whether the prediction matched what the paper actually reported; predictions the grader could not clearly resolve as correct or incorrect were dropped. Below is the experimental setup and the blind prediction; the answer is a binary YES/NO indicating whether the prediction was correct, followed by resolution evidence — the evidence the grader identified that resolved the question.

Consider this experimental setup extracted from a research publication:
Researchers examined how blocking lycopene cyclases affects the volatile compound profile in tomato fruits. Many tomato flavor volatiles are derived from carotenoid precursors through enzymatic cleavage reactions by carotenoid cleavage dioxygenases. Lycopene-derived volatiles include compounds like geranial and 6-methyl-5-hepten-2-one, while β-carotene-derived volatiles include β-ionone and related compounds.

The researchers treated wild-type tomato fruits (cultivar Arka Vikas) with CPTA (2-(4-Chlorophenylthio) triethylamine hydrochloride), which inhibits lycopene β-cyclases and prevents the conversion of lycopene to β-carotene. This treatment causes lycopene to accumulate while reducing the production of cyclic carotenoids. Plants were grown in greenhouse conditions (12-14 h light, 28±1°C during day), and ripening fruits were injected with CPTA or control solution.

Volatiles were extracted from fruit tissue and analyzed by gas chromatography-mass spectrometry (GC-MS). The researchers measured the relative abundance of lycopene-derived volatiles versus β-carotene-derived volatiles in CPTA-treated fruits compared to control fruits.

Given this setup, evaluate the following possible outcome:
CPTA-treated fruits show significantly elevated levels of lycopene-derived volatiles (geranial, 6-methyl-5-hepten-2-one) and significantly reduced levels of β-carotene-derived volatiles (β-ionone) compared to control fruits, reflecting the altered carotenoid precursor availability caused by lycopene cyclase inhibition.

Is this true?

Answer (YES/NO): YES